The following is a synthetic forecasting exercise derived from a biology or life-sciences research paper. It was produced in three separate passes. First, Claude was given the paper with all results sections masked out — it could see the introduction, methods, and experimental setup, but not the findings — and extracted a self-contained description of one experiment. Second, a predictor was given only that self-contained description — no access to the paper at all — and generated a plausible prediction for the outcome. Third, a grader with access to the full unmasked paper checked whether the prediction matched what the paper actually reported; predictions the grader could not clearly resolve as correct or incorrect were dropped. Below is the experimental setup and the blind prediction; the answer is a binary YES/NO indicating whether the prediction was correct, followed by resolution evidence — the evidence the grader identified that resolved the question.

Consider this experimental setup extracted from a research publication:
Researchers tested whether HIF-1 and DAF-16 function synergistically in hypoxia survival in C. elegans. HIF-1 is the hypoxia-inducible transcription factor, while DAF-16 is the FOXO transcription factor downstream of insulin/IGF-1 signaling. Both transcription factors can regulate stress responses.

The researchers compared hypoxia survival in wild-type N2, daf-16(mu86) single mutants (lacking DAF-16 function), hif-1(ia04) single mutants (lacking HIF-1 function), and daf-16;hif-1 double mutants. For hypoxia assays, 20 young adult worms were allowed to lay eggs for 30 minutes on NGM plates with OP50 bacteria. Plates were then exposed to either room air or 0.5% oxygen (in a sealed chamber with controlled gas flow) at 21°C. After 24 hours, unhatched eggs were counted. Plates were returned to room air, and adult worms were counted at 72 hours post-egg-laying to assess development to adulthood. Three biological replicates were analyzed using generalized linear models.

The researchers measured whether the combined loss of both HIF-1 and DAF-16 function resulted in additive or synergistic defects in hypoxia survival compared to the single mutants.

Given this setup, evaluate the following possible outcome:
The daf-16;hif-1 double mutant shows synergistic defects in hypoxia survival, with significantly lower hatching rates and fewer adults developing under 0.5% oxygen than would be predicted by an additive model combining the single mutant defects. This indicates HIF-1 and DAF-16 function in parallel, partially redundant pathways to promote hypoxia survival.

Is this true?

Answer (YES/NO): YES